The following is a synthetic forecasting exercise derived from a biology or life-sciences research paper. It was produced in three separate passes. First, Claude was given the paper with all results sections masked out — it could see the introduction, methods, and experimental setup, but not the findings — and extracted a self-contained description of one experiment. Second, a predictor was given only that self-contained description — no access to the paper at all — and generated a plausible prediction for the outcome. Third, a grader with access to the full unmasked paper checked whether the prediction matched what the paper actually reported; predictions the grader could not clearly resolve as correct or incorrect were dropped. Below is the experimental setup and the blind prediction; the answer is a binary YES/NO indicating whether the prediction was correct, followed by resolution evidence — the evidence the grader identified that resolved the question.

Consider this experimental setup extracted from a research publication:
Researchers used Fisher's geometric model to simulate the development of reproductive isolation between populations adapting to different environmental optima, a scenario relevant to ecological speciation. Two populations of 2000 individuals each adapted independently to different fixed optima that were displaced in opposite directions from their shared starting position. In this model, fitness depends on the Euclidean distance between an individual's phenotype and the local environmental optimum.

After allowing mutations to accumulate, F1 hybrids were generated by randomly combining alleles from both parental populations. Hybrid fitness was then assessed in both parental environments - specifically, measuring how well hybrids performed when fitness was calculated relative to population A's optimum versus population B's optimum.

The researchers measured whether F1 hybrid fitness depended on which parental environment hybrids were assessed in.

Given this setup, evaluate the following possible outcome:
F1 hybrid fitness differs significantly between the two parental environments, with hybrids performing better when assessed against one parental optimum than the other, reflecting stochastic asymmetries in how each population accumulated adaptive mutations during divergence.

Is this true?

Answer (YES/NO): NO